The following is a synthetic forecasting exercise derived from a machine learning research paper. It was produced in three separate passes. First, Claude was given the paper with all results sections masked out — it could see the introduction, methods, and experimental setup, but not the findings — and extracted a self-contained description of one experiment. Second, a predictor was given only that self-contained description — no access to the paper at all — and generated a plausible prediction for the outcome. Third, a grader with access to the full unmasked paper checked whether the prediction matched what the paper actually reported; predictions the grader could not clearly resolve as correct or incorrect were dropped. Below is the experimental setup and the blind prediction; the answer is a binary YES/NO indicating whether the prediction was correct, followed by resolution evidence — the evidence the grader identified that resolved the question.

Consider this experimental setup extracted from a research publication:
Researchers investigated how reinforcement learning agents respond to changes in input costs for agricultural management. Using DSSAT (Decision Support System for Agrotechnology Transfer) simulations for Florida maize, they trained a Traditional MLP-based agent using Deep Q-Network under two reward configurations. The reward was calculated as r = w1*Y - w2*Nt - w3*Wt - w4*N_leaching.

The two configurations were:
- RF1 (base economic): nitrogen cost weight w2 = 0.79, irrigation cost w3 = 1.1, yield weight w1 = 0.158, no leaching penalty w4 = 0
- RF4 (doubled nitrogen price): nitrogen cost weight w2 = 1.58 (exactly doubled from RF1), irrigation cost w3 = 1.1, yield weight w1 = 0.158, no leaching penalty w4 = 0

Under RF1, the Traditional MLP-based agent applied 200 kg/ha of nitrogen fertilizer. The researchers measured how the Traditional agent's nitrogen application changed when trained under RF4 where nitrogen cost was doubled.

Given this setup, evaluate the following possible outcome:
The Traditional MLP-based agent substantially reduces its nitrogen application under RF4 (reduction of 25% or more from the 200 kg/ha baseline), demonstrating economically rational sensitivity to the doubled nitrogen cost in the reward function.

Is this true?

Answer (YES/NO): NO